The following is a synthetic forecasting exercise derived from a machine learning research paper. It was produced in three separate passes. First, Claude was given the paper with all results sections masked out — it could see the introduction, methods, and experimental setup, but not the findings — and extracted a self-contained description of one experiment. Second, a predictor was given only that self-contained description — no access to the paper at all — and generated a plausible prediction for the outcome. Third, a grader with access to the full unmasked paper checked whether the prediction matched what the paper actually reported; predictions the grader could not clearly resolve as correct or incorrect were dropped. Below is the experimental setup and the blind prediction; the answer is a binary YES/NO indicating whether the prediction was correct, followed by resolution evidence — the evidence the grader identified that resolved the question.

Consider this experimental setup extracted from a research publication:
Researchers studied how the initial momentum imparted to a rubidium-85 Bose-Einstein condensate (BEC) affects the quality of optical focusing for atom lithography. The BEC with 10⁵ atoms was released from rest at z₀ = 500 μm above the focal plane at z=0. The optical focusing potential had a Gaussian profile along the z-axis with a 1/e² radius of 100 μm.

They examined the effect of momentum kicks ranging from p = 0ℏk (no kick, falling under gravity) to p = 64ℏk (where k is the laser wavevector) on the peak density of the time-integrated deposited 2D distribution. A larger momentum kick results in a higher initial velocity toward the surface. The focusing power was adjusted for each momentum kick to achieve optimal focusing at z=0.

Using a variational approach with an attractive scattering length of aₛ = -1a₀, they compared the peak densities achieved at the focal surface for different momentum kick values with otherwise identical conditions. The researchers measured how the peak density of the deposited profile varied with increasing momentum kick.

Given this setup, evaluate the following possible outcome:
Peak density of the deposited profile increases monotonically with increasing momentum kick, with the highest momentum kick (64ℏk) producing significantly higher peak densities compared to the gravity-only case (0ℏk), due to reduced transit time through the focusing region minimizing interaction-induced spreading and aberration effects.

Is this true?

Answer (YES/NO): NO